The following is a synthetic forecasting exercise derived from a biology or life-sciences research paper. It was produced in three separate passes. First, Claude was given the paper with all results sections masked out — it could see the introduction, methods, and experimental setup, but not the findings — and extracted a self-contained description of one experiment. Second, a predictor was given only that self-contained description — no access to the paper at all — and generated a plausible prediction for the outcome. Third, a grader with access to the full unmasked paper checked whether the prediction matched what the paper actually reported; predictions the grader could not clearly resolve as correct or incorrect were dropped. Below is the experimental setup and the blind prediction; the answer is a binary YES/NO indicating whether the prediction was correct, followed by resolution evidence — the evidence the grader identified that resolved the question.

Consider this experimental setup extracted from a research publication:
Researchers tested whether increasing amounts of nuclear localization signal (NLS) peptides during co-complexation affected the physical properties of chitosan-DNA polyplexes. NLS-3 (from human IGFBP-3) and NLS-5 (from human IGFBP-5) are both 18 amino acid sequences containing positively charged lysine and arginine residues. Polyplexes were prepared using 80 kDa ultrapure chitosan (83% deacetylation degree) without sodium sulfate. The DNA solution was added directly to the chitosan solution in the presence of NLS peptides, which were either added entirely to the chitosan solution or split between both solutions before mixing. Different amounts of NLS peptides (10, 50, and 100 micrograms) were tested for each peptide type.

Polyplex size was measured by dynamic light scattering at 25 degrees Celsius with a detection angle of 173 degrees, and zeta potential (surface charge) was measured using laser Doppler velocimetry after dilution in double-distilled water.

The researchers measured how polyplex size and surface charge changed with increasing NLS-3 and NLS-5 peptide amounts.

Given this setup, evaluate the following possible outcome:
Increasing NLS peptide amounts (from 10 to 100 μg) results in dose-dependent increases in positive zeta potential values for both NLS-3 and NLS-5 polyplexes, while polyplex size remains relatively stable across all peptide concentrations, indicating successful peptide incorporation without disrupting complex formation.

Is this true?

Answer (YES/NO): NO